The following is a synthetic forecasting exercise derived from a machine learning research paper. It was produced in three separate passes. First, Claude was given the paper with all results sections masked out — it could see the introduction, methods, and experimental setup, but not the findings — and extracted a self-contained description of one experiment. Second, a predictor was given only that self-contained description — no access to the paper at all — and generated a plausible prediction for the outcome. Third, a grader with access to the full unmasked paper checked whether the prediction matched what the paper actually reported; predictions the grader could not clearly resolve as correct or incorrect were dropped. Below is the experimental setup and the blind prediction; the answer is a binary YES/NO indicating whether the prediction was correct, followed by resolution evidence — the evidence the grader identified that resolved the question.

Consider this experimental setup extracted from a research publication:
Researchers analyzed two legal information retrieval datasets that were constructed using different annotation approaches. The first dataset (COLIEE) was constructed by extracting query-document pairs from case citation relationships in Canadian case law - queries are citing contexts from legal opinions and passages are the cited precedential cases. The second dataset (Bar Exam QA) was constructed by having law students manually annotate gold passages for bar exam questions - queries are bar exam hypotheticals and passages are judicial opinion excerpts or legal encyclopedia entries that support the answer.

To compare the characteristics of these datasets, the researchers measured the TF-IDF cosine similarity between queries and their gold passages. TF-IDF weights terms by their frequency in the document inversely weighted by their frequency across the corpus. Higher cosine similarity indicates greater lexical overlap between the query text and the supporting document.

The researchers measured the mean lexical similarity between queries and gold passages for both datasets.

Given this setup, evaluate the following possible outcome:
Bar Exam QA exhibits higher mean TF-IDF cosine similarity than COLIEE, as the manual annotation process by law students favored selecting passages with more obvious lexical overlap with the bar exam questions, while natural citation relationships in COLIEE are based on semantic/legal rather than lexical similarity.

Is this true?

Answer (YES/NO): NO